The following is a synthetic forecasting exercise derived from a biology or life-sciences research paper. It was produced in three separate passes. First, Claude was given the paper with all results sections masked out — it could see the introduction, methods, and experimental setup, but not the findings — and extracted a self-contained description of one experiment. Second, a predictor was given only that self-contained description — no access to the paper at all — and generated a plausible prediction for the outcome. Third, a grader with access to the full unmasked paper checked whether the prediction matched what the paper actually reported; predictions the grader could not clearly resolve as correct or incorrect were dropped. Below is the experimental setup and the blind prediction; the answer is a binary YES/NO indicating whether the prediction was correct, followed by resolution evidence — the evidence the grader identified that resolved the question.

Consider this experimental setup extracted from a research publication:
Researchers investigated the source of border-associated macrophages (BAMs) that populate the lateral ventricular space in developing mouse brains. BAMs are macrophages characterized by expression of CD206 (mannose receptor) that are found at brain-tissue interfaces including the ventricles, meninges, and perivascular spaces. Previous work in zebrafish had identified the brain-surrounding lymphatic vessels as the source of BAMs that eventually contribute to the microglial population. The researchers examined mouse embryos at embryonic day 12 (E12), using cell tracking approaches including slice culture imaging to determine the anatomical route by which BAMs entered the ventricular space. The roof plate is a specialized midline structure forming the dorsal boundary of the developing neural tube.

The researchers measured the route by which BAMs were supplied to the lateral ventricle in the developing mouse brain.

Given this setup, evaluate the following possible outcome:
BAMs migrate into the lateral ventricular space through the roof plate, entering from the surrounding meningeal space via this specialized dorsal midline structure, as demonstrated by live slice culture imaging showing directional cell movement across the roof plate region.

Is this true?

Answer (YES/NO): NO